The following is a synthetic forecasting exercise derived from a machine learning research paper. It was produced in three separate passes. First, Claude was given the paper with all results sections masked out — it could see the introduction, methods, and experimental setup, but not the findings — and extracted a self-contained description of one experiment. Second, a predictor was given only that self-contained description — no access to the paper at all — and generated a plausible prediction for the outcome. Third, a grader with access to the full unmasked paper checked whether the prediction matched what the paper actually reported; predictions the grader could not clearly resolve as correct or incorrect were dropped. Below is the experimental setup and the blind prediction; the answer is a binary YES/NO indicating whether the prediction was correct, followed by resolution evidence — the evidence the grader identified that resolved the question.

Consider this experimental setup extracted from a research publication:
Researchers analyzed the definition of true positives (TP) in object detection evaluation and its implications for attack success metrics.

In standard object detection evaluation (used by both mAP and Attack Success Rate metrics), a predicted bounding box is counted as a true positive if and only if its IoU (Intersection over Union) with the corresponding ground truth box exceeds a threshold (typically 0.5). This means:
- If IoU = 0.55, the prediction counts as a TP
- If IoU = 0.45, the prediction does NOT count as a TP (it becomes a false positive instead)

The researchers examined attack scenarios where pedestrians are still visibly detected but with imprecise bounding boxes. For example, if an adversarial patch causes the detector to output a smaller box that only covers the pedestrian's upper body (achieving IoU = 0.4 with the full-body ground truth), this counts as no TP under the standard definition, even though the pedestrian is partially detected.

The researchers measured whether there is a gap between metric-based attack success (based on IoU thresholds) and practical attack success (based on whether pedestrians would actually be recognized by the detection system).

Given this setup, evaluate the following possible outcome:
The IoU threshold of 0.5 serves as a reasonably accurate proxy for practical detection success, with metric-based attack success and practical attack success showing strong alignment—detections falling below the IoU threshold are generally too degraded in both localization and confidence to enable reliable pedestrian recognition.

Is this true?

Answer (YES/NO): NO